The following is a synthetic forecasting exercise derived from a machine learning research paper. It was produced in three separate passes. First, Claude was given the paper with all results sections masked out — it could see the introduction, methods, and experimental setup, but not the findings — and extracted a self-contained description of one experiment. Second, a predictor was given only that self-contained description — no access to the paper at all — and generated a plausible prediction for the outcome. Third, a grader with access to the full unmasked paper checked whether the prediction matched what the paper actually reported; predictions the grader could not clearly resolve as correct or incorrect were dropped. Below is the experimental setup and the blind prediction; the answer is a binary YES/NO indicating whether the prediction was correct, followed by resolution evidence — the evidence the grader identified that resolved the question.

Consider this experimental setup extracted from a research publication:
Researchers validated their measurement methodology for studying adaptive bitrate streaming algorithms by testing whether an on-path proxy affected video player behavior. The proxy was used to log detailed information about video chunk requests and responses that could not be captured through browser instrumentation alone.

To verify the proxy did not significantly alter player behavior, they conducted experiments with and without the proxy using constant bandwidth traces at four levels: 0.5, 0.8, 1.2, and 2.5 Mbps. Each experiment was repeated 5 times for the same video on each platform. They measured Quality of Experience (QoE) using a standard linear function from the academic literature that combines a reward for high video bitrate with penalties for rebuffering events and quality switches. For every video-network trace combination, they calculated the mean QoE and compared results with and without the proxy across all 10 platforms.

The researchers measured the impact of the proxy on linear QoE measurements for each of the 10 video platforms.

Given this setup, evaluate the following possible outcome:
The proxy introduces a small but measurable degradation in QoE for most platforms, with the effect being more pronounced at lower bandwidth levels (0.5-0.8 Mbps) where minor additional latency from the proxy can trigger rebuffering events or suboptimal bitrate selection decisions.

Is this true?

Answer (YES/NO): NO